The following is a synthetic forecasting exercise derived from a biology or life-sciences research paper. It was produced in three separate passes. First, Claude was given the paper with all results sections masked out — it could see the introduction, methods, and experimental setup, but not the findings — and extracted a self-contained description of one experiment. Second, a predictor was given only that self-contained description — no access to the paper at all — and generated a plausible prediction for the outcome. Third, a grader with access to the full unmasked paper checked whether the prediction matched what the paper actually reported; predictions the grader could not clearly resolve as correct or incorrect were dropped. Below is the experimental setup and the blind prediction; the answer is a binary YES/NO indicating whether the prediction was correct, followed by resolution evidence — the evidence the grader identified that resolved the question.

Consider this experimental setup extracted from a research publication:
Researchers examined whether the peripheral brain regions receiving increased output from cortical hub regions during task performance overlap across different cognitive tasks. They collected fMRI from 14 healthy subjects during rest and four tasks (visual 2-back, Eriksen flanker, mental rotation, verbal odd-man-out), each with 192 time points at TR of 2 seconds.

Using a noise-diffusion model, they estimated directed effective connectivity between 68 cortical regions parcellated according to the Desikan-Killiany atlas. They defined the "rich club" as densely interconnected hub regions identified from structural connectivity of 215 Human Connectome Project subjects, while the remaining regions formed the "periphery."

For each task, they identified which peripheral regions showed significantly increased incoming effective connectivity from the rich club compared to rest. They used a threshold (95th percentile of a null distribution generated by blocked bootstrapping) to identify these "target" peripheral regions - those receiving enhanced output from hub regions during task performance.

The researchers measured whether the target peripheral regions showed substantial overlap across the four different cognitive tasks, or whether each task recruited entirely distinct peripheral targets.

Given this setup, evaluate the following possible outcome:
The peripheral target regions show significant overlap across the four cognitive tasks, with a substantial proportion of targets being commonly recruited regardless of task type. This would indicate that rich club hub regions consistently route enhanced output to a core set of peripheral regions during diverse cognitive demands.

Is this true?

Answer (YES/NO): YES